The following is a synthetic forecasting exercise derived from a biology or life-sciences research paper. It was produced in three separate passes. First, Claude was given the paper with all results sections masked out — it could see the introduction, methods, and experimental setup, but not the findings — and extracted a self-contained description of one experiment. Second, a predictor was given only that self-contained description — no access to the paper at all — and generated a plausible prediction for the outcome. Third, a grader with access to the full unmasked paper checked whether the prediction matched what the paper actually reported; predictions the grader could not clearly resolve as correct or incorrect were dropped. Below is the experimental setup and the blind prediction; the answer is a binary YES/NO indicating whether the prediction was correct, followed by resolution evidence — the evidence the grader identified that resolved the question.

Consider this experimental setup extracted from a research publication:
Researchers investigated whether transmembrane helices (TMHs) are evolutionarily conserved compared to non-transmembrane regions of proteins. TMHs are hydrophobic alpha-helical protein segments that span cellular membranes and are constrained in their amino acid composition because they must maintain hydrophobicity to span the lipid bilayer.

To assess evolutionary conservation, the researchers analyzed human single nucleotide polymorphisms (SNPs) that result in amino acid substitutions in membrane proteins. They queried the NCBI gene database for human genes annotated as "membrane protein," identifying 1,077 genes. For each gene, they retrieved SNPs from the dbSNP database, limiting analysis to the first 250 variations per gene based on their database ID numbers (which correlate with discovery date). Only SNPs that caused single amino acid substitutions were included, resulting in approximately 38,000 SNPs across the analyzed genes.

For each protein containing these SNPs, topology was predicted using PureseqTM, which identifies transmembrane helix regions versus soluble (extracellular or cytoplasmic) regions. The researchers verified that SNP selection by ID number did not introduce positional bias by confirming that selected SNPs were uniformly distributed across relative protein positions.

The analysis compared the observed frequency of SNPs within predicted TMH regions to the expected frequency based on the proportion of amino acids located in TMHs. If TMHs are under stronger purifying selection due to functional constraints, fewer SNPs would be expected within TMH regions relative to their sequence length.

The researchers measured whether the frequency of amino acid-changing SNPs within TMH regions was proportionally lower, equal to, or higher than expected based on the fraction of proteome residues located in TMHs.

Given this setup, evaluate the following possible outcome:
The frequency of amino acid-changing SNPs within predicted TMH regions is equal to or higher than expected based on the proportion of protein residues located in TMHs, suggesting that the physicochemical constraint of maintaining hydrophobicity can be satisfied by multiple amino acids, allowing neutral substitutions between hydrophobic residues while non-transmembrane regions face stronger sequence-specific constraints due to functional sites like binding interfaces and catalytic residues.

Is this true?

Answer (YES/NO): NO